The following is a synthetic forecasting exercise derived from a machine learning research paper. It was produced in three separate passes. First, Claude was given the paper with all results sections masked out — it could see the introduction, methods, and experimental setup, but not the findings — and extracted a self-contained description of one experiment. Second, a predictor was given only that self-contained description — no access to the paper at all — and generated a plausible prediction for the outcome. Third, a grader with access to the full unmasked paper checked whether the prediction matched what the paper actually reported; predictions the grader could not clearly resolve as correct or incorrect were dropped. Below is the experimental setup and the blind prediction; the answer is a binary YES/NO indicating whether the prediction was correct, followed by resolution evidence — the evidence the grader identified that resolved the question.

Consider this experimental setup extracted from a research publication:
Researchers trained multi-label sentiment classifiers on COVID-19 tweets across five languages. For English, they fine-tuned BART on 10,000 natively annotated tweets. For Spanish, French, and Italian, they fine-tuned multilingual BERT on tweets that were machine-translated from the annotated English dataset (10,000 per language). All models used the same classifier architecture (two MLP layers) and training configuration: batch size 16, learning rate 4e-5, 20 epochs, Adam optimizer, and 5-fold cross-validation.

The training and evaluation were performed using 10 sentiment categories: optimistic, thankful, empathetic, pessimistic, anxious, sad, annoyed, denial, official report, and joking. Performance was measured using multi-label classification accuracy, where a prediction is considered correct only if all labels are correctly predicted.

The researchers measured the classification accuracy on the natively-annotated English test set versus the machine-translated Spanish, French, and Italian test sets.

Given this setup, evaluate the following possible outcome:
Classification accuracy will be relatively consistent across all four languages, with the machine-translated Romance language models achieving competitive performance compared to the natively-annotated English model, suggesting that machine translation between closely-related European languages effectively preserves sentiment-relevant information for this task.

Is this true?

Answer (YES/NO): NO